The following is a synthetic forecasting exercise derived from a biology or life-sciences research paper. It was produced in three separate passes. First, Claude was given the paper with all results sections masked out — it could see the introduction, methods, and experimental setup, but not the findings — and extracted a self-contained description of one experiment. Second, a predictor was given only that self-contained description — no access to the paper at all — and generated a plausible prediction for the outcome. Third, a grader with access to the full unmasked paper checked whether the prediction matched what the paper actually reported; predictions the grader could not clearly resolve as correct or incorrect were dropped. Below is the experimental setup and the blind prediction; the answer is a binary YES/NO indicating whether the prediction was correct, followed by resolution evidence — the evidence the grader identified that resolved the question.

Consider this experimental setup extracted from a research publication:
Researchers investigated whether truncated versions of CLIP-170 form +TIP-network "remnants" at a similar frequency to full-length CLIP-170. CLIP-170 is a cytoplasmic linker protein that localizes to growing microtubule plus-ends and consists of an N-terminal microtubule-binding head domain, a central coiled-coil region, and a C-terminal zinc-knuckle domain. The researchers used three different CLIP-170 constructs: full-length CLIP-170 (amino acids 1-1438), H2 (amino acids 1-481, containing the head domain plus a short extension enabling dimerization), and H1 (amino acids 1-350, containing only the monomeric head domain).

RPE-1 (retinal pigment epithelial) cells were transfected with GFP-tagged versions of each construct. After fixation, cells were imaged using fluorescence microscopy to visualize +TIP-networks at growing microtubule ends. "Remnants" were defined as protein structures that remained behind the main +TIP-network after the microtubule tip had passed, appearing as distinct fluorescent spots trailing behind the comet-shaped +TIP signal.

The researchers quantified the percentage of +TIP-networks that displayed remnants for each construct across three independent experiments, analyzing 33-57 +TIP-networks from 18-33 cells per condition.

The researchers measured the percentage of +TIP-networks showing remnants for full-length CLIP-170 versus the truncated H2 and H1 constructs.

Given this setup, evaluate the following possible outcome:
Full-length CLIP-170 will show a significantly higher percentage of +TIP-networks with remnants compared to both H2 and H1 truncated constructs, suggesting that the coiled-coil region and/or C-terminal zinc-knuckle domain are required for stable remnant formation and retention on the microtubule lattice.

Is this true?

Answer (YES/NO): YES